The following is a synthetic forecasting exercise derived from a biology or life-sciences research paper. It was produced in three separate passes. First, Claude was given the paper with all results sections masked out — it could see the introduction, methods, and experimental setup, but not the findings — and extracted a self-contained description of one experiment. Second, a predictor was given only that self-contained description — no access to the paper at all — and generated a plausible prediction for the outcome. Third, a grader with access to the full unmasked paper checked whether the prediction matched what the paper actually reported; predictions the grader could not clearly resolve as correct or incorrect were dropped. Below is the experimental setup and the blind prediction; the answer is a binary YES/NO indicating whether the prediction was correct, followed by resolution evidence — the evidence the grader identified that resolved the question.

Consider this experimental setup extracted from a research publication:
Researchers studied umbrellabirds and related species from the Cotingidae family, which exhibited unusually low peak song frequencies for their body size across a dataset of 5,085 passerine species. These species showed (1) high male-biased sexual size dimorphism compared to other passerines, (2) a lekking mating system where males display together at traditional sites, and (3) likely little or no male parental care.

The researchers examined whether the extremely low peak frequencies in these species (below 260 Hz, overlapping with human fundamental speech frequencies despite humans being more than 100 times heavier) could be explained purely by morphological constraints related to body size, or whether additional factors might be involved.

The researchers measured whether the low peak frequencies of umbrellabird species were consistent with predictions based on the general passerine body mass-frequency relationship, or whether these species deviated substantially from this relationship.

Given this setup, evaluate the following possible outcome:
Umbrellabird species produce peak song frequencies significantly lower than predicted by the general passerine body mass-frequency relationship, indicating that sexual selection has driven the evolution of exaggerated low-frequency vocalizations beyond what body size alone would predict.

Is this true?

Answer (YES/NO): YES